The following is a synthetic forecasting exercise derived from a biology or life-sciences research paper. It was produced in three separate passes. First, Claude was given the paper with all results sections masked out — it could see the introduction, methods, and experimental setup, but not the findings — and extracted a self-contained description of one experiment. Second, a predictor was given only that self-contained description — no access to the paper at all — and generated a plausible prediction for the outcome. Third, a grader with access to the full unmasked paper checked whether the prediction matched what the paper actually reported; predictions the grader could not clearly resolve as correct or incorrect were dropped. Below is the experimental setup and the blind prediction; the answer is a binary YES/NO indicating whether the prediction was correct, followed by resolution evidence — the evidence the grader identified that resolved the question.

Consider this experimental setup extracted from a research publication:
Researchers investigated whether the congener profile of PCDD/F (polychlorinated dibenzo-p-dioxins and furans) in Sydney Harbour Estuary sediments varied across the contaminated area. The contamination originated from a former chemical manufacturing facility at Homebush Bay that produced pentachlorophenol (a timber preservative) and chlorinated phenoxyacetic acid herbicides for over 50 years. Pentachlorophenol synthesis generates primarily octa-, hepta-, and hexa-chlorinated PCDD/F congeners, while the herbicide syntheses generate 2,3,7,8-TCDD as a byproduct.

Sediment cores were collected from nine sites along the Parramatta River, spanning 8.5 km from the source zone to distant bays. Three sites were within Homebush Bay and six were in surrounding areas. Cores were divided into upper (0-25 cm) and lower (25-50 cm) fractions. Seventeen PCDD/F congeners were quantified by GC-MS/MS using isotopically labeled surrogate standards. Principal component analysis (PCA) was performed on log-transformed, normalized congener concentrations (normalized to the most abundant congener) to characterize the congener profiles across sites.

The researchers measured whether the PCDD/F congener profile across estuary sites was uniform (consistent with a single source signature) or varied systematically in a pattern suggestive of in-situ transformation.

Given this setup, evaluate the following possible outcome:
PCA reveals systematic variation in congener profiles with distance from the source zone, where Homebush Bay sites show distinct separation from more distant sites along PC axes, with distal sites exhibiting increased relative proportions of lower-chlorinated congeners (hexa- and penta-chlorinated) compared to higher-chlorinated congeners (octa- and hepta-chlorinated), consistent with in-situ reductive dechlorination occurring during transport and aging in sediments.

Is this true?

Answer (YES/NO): NO